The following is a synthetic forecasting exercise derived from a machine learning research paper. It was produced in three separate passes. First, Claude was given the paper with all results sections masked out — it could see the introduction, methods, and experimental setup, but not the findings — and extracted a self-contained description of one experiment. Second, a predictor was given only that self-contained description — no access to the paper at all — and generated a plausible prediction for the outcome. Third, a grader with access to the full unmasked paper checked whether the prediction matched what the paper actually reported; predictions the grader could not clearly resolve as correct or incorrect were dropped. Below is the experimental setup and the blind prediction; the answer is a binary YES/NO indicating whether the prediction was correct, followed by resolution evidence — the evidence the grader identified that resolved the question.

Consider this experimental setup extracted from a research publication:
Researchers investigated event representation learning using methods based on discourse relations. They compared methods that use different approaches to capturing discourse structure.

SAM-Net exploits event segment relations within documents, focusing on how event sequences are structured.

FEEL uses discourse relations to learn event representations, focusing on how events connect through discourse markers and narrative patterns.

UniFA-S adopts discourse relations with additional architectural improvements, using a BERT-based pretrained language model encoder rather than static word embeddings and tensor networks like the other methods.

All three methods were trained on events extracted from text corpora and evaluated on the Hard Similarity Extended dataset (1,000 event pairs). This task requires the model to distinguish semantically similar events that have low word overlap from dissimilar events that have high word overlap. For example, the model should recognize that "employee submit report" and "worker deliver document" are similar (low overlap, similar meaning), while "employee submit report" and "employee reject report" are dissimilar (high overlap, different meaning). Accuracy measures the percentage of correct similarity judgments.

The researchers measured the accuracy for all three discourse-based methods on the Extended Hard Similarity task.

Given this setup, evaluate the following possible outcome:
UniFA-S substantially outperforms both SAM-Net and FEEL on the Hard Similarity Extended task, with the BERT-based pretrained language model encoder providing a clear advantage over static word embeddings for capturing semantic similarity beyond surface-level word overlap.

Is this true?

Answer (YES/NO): YES